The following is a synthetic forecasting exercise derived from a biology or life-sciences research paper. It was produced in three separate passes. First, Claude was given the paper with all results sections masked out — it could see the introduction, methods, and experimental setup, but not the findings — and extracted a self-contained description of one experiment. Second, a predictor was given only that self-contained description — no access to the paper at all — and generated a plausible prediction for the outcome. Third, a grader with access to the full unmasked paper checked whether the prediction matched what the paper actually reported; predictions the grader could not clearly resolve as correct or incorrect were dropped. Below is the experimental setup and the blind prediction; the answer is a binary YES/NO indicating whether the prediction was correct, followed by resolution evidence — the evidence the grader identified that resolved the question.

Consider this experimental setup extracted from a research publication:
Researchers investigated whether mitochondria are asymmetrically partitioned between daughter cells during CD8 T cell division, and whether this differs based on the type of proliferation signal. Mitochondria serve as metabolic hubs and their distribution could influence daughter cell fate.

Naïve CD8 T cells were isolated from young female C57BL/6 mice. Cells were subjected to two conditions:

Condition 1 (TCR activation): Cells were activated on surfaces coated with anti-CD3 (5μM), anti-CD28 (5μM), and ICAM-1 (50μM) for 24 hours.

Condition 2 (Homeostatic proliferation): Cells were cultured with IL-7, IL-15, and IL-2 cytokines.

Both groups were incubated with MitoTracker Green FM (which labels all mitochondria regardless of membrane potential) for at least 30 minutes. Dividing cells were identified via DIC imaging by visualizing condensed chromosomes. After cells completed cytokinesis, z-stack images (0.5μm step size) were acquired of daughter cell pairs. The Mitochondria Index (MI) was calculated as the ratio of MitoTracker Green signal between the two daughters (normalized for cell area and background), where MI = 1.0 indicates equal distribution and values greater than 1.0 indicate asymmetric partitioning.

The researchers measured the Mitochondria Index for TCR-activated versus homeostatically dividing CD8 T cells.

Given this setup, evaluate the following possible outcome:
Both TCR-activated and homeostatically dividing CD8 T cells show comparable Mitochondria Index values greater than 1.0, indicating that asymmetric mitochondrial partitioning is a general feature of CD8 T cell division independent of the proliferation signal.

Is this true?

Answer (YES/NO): NO